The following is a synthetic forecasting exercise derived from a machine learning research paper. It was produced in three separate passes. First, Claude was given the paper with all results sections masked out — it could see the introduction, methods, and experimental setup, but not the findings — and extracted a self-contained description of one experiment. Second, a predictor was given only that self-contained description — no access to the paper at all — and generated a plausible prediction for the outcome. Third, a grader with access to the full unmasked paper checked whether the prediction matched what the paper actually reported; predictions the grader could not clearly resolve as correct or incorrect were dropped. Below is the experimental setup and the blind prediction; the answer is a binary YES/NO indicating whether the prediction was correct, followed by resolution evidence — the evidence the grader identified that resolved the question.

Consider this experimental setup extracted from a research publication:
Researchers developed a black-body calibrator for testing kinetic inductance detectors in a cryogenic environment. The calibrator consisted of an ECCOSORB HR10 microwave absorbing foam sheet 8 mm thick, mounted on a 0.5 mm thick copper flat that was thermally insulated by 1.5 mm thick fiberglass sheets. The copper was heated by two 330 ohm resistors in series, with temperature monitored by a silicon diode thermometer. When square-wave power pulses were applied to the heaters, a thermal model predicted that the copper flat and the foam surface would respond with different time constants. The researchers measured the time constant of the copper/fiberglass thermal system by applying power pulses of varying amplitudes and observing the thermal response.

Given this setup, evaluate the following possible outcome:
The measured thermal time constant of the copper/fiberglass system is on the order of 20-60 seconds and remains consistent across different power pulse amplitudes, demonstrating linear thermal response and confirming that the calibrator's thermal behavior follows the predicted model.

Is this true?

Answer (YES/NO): NO